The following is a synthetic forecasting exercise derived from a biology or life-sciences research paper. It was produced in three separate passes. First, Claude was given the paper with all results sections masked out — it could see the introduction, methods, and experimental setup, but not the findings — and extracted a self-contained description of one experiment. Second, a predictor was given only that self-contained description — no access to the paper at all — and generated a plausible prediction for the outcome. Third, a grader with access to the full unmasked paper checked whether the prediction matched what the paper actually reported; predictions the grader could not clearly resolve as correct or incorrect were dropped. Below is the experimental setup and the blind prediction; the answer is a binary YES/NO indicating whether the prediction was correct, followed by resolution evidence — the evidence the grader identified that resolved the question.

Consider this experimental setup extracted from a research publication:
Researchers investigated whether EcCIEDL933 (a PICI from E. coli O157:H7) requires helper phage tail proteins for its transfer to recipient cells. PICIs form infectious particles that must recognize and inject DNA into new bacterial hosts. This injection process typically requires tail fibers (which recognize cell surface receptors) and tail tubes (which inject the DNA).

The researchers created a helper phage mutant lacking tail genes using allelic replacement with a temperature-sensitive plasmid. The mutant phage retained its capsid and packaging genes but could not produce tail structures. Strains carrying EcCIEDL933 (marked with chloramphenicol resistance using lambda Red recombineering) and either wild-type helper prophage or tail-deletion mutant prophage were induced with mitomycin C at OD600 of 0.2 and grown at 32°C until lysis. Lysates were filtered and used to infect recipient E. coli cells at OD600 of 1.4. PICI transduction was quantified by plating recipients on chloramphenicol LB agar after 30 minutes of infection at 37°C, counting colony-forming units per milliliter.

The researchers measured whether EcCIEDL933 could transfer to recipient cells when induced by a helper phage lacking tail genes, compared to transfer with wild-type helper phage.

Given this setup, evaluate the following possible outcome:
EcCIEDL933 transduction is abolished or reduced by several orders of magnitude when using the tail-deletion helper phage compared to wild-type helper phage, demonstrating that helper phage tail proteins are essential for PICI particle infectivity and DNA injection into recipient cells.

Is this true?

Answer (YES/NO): YES